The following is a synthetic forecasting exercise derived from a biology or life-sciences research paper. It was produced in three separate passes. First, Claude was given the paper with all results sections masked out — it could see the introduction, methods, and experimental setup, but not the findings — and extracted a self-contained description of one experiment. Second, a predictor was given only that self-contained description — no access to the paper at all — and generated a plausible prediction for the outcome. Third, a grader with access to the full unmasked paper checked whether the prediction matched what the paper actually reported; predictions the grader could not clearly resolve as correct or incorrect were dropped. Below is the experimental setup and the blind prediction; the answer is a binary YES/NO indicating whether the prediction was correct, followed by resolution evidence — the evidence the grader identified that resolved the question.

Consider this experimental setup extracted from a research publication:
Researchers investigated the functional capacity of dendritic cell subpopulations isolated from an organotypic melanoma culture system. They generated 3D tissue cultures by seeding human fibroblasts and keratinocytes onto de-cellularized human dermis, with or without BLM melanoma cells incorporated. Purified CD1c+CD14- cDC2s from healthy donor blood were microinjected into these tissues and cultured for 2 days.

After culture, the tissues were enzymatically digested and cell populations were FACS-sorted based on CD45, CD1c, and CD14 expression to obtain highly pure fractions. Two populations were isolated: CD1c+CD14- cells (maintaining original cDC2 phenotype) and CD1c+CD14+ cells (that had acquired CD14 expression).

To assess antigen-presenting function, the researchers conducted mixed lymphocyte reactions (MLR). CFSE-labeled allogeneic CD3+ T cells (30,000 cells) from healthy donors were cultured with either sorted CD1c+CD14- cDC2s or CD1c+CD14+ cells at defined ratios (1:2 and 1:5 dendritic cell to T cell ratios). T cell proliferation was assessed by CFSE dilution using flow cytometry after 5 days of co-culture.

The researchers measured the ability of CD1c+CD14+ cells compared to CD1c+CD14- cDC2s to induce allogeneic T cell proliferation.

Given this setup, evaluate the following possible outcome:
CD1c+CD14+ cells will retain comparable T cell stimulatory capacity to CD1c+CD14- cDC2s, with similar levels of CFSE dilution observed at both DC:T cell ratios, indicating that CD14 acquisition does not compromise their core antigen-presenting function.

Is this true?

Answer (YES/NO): NO